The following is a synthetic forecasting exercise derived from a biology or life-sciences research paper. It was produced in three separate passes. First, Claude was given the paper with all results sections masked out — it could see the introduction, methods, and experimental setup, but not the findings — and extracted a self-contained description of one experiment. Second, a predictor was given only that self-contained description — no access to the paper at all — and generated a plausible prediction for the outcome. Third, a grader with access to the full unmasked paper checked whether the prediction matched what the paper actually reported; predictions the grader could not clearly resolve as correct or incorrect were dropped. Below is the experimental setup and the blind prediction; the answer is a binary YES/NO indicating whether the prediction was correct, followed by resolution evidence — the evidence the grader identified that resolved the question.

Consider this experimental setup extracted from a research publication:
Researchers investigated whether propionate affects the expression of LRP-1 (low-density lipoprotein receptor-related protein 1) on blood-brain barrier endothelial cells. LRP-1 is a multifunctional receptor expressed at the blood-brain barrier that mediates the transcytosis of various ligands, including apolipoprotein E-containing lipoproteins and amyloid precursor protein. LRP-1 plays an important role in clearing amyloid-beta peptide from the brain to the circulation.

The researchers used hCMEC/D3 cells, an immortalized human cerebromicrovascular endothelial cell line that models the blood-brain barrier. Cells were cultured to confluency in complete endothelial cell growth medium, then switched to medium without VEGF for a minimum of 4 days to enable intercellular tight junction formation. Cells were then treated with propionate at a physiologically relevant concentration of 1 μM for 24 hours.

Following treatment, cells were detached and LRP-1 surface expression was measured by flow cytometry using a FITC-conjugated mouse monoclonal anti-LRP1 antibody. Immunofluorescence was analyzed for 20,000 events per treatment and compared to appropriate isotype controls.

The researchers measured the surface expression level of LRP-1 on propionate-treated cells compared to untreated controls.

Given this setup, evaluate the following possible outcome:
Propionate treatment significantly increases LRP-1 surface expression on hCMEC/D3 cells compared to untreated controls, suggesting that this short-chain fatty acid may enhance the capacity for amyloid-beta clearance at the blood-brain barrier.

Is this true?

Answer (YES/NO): NO